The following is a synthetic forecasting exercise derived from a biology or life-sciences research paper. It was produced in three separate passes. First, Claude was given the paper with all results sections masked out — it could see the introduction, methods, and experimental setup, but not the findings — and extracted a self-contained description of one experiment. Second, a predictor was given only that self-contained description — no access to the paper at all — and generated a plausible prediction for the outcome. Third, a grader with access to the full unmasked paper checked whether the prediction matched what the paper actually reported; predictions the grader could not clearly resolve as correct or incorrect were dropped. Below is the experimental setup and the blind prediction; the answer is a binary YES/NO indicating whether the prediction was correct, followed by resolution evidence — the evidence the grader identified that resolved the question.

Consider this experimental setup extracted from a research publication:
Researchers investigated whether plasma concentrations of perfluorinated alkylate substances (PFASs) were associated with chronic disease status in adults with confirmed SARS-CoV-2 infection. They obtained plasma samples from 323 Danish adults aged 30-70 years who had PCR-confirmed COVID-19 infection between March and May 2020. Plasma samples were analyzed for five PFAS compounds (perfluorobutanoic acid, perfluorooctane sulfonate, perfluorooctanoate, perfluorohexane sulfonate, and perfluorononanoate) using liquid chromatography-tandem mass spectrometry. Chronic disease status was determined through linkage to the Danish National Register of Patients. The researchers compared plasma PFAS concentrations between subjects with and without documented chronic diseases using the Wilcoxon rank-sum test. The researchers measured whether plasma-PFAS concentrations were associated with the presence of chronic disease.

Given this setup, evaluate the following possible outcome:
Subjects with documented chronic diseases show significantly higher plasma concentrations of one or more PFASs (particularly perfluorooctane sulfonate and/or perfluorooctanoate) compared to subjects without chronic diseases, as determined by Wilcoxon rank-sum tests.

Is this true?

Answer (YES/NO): NO